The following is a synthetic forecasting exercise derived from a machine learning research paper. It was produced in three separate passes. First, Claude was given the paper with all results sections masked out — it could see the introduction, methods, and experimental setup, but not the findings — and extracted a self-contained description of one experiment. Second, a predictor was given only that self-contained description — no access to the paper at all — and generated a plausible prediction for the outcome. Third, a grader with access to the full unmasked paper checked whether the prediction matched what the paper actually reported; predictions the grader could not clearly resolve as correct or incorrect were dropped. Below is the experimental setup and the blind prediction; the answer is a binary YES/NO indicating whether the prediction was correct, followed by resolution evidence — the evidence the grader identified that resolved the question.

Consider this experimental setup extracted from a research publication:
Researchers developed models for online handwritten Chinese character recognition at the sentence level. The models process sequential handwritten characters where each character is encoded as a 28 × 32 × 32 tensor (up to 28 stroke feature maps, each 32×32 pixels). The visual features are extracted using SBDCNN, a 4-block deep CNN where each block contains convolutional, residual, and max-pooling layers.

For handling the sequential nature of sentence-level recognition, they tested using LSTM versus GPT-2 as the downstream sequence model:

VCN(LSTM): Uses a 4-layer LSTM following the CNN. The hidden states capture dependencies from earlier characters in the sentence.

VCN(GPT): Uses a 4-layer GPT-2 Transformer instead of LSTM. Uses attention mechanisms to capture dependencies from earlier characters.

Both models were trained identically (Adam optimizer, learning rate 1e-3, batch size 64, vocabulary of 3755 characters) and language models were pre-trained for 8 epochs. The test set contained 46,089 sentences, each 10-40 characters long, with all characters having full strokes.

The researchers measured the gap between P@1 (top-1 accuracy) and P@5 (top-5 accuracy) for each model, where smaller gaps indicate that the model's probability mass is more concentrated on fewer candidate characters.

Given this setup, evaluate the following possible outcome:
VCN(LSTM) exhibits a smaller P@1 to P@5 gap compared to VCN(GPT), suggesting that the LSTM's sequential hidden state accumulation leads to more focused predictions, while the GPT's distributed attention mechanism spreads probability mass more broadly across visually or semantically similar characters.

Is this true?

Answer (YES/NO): NO